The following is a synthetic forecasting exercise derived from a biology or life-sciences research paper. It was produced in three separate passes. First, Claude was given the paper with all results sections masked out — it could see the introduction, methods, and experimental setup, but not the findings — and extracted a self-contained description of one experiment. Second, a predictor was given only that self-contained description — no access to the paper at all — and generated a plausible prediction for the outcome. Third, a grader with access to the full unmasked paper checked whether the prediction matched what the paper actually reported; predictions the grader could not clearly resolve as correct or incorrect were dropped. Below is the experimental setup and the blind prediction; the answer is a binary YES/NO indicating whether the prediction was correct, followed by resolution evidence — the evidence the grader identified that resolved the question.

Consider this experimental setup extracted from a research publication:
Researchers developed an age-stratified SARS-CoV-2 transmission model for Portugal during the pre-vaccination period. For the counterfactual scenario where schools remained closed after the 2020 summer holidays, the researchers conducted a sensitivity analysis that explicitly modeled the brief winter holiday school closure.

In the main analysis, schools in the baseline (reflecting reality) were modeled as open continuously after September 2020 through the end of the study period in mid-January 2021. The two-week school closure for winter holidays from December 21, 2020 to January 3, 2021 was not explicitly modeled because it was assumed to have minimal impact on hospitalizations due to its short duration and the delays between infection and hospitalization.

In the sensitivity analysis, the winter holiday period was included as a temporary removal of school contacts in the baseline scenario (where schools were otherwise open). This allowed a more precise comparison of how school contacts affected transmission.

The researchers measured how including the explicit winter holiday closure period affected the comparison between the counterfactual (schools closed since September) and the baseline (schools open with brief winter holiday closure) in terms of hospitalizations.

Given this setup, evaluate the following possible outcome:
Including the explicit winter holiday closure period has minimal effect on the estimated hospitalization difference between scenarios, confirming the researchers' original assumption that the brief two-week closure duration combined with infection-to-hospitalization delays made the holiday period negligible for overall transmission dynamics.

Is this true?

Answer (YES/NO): YES